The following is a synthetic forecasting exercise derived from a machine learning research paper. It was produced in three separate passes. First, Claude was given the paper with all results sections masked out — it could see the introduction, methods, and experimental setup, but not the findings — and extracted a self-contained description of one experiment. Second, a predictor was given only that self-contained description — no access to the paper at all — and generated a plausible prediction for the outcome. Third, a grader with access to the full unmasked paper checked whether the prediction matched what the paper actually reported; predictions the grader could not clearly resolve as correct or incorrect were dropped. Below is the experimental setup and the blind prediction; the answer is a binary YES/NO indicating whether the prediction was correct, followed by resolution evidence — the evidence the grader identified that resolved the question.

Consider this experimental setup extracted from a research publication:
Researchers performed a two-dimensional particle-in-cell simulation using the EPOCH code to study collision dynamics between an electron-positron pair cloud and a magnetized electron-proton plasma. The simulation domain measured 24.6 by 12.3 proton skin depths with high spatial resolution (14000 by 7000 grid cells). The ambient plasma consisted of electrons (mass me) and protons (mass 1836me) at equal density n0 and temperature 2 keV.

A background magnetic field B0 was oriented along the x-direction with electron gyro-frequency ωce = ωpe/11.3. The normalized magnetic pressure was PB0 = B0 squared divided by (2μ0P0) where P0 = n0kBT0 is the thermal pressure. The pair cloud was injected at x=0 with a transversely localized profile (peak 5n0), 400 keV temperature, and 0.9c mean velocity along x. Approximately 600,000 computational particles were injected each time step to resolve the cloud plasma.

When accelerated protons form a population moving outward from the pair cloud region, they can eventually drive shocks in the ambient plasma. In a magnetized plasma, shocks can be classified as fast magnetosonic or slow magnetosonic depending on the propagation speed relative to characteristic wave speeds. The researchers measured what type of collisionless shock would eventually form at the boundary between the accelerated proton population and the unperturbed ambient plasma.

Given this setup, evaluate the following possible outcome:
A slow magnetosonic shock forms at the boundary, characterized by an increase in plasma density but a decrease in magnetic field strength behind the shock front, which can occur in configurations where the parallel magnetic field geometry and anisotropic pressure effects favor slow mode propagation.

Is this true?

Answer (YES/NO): NO